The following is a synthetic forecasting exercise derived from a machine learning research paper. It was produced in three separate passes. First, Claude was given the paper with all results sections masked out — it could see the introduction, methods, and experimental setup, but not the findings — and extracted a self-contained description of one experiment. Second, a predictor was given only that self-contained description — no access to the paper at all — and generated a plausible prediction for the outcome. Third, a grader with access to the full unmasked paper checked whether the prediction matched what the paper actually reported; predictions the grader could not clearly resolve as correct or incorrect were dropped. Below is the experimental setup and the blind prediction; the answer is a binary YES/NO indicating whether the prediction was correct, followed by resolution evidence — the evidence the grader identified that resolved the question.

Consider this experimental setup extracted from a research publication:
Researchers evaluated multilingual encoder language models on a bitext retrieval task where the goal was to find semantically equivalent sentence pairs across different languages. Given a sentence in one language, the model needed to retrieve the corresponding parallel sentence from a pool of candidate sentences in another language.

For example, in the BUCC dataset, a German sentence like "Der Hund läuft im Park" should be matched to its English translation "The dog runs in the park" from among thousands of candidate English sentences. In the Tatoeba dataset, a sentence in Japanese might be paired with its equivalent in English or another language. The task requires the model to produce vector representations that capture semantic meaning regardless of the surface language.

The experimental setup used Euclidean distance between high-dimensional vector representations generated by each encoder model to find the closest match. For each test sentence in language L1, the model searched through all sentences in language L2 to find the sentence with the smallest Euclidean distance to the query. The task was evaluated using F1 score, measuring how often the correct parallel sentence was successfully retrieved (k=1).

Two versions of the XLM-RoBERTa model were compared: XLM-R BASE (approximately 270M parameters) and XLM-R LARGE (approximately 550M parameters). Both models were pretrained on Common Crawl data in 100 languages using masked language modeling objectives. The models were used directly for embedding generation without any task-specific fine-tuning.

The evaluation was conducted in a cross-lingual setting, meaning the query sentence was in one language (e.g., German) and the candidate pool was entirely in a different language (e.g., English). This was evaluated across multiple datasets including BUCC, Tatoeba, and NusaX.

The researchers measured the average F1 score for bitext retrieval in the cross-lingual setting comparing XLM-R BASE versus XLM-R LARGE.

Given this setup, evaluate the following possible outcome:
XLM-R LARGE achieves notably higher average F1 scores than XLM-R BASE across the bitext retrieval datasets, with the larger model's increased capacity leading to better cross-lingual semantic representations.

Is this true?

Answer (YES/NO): NO